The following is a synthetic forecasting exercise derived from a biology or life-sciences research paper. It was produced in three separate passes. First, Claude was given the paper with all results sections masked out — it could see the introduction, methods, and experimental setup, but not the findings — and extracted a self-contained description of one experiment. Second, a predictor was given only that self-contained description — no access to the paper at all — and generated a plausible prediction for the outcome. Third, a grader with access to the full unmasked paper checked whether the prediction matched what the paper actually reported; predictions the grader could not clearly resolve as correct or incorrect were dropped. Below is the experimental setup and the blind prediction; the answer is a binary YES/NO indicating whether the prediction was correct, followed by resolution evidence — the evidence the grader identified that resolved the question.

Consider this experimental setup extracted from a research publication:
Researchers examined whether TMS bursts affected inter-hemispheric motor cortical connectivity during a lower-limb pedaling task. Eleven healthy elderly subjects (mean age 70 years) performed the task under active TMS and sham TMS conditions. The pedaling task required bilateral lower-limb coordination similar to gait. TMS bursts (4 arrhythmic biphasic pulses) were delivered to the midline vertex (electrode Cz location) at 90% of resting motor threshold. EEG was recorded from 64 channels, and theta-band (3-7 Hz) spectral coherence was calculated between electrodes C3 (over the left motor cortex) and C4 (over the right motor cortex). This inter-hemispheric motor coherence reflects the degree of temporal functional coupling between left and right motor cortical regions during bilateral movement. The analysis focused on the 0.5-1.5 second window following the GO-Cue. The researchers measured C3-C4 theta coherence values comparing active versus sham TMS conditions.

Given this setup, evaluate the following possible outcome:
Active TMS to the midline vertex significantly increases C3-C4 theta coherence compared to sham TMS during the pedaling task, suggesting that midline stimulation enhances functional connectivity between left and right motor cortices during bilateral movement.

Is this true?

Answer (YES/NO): NO